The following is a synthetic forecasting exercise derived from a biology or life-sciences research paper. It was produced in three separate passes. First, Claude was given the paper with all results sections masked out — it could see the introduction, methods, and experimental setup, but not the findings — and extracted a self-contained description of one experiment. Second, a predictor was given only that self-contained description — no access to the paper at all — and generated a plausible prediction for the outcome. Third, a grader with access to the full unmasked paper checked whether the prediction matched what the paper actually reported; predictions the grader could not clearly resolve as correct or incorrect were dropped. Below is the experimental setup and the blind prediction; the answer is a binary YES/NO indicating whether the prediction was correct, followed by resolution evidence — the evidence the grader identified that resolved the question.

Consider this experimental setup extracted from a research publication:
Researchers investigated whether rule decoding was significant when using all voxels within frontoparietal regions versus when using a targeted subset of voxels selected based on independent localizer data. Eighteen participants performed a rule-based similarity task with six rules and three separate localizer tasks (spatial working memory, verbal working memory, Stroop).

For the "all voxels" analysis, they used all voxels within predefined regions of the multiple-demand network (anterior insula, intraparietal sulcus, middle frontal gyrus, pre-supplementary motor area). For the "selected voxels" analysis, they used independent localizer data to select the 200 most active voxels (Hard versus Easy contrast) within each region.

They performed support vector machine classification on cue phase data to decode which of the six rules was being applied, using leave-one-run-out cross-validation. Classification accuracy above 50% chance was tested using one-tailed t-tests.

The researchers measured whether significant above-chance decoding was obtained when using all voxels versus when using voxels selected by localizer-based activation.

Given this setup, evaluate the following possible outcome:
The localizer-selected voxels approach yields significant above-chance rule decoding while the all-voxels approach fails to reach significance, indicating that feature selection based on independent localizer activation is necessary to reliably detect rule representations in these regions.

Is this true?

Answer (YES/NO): NO